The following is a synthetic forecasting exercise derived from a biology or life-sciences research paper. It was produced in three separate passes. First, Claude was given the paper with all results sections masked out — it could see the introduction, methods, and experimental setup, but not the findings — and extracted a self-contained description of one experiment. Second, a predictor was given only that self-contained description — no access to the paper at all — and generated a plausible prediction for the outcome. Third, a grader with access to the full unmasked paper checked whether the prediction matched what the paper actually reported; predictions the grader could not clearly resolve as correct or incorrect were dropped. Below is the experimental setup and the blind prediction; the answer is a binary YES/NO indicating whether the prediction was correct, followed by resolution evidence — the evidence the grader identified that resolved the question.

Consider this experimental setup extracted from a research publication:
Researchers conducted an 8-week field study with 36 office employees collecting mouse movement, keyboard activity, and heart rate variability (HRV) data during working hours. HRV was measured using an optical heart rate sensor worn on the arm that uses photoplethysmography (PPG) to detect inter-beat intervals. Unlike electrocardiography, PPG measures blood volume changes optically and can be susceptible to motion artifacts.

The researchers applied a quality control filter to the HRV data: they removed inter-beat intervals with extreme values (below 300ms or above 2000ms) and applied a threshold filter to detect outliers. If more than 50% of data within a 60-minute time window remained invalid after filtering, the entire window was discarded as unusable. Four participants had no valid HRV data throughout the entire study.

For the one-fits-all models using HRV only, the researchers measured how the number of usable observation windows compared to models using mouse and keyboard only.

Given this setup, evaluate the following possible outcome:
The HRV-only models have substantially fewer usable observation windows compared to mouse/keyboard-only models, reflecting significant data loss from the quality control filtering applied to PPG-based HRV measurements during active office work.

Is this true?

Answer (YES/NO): YES